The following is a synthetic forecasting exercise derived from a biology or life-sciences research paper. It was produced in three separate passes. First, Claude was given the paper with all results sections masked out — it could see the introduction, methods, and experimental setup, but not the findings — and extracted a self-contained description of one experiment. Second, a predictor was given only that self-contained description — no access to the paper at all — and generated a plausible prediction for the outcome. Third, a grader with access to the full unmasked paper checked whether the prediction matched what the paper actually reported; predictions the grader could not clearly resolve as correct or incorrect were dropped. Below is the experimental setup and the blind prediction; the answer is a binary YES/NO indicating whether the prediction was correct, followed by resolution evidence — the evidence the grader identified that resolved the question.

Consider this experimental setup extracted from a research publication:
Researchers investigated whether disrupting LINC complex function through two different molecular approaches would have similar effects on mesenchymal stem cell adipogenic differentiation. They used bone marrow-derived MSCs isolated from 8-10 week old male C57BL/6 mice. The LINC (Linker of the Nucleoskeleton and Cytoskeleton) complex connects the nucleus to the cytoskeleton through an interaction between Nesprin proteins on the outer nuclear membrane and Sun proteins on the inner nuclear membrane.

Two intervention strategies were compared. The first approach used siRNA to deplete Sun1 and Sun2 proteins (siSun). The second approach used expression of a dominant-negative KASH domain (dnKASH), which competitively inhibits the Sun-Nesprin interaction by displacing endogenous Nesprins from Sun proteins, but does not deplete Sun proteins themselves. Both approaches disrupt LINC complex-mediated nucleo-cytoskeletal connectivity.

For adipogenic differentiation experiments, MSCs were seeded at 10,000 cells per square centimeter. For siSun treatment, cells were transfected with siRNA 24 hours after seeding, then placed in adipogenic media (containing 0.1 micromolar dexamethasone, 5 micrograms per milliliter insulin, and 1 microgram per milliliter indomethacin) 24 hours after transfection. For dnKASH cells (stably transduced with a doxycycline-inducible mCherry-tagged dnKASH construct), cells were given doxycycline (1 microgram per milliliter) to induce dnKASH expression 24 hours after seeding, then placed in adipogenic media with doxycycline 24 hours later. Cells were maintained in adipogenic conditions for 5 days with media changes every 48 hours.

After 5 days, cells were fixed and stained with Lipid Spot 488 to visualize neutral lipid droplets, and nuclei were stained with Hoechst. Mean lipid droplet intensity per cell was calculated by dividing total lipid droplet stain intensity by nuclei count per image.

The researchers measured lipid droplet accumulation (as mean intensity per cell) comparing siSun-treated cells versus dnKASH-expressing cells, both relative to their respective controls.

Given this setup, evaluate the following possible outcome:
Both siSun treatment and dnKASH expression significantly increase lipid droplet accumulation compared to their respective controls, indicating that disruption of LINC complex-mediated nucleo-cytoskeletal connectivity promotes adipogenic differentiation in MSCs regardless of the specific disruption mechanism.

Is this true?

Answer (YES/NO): NO